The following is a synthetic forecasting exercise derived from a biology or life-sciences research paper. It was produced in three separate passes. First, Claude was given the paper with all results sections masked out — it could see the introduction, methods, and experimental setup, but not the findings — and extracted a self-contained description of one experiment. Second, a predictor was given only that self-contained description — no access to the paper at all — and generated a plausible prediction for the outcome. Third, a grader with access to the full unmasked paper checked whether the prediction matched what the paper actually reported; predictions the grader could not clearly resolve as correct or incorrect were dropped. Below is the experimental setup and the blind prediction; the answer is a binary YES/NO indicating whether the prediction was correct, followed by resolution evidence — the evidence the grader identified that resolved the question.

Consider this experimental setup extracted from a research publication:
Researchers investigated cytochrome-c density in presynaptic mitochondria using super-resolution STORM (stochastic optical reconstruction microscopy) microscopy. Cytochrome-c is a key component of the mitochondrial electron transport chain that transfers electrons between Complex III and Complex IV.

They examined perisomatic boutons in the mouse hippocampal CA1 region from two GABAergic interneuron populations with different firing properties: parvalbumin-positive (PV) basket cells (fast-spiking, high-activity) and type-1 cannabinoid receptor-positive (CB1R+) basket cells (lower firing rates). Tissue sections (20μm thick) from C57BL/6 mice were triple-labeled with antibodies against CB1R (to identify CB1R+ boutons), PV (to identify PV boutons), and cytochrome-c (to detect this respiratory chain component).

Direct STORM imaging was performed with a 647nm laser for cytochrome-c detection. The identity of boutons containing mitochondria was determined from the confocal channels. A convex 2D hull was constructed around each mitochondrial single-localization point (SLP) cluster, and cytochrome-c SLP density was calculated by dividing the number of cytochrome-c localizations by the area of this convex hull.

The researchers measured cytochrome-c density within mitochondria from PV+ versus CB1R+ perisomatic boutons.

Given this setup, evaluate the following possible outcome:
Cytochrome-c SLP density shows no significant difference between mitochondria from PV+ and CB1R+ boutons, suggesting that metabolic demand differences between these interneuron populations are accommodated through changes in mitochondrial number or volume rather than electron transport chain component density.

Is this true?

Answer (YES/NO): NO